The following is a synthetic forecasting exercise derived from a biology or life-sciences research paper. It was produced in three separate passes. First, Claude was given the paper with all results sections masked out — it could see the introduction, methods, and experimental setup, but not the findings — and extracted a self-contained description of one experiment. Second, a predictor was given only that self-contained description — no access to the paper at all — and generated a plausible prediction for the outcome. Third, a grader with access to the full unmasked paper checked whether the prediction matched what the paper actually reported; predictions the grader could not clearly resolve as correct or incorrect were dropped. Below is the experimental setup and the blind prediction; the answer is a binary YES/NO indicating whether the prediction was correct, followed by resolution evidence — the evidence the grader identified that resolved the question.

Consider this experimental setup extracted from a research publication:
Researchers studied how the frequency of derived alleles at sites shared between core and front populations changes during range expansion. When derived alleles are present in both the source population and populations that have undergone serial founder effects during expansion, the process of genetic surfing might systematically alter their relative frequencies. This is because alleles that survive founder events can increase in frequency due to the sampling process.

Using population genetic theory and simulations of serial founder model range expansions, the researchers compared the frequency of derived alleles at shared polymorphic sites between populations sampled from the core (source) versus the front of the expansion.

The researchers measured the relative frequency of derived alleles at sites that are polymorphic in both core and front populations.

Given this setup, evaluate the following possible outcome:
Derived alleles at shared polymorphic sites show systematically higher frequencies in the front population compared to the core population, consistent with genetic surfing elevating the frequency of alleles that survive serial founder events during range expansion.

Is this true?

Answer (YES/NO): YES